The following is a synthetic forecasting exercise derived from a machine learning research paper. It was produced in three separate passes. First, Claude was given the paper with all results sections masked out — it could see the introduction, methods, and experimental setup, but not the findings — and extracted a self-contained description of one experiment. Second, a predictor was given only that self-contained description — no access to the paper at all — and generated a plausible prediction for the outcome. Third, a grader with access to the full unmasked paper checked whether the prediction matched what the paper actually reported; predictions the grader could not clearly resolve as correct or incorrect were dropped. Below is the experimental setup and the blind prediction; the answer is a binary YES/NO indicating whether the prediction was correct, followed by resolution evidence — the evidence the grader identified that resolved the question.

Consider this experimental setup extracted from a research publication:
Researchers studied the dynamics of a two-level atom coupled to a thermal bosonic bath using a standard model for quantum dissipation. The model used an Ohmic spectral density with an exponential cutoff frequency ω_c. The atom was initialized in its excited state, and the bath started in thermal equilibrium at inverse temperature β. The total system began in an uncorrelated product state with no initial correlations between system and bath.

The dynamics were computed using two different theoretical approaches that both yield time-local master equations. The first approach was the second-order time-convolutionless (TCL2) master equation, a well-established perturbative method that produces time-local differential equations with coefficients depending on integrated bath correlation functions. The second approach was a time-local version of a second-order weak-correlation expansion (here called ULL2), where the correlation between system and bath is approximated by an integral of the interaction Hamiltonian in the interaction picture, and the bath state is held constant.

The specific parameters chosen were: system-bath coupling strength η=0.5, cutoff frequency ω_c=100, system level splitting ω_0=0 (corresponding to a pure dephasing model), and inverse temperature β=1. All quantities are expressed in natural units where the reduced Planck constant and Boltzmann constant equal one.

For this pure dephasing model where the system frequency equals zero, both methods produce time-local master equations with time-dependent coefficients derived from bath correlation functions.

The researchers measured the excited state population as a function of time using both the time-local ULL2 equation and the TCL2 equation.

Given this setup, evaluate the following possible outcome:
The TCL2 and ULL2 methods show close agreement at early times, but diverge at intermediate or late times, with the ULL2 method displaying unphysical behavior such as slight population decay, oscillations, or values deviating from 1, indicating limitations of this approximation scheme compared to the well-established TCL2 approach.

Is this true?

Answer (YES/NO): NO